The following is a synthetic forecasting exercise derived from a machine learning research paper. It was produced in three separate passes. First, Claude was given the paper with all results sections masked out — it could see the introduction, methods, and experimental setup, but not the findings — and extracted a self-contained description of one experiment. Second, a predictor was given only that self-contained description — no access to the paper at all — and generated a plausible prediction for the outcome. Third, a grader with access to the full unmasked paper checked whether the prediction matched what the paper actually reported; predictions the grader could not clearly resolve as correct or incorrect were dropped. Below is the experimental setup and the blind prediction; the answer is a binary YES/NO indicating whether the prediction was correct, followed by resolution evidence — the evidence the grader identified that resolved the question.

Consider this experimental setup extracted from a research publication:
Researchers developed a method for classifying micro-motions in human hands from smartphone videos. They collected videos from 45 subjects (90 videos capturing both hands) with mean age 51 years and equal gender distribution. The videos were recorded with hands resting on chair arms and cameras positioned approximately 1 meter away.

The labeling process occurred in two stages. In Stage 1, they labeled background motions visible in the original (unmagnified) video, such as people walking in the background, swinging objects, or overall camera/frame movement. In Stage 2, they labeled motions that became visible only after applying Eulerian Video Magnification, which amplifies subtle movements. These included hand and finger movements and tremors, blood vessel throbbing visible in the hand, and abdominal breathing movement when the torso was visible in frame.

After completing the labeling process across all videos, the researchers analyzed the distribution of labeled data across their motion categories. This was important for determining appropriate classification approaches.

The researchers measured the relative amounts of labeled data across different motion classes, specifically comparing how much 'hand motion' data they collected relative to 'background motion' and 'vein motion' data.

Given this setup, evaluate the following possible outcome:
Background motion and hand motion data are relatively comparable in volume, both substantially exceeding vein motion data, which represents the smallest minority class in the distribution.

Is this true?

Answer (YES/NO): NO